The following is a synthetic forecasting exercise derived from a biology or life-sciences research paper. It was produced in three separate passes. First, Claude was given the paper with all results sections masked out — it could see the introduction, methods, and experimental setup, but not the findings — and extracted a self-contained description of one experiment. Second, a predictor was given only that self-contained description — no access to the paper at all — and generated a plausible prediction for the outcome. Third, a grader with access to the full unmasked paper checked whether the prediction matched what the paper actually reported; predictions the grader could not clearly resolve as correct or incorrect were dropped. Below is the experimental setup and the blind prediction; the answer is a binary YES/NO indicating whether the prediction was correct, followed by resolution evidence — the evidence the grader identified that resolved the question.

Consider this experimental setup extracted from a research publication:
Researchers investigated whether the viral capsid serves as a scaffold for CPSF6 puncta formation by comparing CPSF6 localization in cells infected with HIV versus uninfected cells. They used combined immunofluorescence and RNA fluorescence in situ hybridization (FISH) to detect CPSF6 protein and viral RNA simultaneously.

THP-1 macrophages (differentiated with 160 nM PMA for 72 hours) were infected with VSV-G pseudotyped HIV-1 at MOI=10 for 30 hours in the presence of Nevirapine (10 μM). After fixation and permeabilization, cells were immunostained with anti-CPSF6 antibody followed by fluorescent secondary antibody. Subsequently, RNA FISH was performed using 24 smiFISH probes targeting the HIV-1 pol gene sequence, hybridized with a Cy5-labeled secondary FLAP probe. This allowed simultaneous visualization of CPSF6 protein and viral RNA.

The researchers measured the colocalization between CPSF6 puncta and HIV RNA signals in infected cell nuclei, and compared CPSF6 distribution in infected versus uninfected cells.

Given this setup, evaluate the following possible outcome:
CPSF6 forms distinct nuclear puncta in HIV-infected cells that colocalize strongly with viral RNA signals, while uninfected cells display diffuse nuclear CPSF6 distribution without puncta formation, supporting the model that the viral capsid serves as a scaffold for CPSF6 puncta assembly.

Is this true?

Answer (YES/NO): YES